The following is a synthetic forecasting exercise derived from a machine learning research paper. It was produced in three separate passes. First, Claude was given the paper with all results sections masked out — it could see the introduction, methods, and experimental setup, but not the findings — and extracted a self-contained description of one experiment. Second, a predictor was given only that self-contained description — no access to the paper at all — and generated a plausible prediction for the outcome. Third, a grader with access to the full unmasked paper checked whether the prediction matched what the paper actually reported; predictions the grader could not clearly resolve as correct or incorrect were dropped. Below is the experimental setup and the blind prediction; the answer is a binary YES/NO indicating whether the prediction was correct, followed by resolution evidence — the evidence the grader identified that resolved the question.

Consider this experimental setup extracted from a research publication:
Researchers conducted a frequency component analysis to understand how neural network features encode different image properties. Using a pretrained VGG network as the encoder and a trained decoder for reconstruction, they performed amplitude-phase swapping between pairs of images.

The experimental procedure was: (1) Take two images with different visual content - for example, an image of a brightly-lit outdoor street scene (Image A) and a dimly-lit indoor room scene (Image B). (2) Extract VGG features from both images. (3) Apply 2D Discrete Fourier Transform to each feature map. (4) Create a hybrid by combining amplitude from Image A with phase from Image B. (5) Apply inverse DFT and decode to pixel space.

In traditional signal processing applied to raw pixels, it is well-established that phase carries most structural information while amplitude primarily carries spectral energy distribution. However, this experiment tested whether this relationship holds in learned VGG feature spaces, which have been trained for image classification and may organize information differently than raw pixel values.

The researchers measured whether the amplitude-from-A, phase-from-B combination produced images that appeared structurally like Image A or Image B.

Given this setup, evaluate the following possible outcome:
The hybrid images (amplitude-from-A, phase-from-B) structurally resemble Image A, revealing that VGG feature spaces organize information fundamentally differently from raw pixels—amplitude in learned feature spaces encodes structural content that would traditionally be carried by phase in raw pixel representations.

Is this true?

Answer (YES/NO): NO